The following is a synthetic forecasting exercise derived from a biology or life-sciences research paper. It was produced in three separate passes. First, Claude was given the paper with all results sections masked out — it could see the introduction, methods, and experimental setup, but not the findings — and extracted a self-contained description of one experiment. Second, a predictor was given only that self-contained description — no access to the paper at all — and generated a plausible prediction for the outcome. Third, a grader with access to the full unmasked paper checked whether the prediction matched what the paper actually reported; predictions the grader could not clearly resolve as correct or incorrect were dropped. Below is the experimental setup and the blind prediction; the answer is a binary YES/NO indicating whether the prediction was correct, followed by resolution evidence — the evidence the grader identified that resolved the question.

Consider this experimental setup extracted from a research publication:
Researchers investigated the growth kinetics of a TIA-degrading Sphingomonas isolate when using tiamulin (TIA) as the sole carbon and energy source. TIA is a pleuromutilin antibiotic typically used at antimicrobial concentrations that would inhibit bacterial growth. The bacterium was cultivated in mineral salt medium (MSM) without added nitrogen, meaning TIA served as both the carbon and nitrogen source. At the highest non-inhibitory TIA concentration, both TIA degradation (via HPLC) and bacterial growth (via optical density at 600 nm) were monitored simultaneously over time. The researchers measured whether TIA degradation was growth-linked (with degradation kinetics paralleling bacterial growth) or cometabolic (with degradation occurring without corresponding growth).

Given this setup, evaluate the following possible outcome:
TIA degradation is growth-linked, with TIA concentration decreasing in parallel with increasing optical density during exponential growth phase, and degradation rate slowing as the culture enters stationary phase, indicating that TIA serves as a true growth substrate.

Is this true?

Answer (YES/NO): YES